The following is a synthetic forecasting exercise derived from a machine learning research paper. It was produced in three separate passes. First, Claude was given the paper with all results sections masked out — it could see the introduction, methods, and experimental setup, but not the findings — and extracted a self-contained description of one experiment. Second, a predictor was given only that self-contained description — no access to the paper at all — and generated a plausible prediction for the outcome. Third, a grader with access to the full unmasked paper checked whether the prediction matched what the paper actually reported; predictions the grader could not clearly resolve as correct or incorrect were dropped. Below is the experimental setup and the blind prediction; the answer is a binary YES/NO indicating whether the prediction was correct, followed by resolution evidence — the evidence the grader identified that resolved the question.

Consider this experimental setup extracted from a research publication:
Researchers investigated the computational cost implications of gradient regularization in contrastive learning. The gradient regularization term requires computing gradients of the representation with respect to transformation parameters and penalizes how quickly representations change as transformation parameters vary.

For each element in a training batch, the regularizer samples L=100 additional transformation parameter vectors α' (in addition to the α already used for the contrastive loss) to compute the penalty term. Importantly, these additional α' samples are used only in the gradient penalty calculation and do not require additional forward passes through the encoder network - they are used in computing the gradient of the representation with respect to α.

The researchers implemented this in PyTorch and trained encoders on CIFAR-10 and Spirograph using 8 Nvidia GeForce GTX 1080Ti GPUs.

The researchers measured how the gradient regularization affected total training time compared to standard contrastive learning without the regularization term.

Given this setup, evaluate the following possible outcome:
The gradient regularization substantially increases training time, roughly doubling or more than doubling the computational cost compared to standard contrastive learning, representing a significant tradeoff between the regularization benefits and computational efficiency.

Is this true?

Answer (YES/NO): NO